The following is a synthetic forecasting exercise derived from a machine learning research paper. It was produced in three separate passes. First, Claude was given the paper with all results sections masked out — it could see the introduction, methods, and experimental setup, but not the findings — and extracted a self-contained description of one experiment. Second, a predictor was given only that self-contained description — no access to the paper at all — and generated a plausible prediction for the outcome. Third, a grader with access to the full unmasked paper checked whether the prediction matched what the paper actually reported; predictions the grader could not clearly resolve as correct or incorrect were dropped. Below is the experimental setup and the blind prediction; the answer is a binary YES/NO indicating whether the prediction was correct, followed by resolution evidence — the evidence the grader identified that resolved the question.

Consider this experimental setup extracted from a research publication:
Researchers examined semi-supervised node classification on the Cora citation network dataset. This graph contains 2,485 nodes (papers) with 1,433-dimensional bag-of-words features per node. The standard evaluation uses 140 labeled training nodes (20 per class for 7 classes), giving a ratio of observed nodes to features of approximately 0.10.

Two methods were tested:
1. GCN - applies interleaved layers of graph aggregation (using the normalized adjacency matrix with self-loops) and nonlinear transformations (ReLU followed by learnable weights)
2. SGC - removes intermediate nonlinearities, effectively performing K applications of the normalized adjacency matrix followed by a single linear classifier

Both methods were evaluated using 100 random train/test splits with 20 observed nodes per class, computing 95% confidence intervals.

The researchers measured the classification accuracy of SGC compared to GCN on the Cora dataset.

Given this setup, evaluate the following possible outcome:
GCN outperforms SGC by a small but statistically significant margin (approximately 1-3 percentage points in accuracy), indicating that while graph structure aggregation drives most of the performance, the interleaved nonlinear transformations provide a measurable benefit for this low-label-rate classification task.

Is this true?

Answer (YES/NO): NO